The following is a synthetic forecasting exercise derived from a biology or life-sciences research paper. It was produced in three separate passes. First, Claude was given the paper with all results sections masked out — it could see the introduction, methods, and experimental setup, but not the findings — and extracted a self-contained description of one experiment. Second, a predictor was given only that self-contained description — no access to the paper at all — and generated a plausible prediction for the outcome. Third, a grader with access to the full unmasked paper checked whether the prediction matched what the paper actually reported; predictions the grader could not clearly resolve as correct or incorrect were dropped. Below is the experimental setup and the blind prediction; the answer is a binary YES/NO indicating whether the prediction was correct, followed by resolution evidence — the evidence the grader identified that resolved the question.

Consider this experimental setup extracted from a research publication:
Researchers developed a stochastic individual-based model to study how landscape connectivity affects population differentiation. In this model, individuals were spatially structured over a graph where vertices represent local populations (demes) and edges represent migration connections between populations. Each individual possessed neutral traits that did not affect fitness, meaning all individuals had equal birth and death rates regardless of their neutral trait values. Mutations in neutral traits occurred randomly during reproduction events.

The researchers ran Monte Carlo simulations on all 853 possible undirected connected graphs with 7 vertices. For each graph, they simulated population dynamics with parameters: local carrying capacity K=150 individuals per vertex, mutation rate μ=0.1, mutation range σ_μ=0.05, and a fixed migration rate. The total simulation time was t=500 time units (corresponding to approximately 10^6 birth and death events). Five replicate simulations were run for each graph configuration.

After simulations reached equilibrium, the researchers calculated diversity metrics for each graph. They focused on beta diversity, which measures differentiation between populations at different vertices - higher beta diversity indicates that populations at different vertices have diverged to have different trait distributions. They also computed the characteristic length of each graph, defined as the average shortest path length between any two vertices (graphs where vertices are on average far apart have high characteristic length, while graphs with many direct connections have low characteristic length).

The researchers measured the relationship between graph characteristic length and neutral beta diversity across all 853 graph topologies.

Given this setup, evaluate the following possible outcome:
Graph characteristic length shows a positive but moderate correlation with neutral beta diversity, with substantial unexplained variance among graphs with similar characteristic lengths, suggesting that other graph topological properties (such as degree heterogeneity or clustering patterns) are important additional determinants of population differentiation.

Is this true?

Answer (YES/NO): NO